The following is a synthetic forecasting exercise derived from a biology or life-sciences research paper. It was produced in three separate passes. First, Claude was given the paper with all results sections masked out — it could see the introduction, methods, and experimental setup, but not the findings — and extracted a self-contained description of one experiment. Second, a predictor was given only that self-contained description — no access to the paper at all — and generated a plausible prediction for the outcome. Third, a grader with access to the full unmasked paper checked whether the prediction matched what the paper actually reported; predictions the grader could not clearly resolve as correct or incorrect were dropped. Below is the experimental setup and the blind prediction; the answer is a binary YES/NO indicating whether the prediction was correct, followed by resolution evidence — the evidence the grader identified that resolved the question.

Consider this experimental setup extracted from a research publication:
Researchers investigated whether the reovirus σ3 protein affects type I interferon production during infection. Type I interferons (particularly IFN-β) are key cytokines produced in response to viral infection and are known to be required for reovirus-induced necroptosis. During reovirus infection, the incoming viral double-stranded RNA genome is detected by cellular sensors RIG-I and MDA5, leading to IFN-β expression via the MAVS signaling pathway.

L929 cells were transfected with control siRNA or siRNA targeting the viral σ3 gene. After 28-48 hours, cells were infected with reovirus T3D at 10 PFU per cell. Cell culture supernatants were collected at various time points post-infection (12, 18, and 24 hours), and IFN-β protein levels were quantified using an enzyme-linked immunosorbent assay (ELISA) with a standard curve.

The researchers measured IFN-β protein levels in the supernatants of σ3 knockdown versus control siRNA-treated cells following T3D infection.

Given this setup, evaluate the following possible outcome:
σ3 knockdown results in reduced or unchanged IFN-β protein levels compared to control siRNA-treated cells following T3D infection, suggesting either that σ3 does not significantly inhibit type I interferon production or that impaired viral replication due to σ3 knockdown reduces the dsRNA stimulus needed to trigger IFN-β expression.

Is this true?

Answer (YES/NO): NO